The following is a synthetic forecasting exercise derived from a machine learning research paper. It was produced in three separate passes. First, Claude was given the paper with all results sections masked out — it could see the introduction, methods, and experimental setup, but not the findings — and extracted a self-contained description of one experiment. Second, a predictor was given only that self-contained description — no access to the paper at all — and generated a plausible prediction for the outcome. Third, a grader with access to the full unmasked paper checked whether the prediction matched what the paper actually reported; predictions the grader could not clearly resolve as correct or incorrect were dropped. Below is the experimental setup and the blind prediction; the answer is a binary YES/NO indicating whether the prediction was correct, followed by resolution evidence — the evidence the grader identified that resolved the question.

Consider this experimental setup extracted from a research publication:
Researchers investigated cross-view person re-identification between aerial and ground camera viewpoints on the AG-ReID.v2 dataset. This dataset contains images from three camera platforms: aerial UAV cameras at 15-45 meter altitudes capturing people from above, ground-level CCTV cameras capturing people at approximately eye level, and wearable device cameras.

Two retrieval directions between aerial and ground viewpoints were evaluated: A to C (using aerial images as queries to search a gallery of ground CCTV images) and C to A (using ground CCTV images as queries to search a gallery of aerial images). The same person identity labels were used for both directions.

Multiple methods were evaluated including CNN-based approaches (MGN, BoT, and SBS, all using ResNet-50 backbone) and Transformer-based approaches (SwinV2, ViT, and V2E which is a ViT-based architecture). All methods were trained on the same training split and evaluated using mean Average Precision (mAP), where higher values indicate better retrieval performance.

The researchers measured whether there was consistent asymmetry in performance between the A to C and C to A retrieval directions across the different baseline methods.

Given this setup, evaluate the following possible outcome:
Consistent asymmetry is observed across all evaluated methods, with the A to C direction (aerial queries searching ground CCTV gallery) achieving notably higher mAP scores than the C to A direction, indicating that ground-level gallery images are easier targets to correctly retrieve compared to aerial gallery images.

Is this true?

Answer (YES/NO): NO